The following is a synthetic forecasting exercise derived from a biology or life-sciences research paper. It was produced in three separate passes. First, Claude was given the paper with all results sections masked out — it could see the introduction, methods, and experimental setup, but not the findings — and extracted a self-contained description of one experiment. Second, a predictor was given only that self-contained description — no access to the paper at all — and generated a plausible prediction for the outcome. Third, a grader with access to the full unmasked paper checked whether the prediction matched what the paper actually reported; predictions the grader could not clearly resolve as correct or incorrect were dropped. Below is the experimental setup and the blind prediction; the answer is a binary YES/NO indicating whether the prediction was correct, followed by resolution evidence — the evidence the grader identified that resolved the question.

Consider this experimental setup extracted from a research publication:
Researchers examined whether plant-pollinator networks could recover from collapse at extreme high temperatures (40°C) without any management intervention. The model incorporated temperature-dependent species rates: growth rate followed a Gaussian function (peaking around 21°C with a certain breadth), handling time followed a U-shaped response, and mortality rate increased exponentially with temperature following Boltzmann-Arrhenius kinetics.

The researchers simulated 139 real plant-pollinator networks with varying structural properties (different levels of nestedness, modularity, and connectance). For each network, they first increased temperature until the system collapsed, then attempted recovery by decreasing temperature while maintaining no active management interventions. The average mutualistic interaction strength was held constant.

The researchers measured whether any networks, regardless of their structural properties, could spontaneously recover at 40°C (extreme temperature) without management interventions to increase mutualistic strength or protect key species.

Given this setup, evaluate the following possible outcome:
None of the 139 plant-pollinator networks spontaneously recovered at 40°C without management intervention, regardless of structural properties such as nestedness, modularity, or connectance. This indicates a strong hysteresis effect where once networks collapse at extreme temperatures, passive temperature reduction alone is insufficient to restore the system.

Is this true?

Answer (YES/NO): YES